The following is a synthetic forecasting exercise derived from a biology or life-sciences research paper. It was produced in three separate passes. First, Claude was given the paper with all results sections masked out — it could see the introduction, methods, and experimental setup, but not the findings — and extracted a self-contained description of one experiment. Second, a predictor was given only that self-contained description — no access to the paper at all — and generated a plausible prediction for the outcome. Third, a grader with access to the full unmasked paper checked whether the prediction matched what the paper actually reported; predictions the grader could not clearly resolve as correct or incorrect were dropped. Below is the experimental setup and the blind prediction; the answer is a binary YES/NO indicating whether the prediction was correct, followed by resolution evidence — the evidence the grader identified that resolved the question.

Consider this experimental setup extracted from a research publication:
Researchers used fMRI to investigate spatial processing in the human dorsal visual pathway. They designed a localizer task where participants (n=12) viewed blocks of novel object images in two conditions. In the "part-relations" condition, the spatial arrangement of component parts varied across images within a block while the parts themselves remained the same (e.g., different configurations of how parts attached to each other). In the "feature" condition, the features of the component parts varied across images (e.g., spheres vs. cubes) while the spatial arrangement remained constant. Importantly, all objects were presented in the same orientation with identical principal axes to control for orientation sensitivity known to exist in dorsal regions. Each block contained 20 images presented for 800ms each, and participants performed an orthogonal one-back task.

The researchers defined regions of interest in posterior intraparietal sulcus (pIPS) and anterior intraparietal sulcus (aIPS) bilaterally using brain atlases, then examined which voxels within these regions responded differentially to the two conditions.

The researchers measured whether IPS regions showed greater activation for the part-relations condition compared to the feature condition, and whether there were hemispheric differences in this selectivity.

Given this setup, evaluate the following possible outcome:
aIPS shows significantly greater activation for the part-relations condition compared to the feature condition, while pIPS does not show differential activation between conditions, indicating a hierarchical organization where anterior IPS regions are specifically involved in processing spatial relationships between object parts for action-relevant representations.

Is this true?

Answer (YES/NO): NO